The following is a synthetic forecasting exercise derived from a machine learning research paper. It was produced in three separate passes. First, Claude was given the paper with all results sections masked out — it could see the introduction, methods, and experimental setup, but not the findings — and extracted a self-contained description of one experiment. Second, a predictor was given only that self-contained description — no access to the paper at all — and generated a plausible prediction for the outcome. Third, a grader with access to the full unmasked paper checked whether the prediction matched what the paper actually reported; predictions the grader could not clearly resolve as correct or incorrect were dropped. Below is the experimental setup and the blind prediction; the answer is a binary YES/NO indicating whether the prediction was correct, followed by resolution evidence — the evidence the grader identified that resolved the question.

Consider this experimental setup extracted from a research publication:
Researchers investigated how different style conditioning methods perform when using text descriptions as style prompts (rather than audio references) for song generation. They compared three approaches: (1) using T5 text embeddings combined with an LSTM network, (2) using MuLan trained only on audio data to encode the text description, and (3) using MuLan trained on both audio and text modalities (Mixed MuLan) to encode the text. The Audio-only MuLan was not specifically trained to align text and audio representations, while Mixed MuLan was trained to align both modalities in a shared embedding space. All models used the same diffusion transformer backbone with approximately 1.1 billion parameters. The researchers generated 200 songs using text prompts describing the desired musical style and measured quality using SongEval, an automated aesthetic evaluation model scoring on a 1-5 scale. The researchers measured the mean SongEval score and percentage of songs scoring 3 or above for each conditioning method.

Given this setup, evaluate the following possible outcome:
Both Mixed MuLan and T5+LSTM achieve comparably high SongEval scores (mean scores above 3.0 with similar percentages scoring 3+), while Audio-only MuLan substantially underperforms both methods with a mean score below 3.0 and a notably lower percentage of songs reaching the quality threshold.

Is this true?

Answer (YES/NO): NO